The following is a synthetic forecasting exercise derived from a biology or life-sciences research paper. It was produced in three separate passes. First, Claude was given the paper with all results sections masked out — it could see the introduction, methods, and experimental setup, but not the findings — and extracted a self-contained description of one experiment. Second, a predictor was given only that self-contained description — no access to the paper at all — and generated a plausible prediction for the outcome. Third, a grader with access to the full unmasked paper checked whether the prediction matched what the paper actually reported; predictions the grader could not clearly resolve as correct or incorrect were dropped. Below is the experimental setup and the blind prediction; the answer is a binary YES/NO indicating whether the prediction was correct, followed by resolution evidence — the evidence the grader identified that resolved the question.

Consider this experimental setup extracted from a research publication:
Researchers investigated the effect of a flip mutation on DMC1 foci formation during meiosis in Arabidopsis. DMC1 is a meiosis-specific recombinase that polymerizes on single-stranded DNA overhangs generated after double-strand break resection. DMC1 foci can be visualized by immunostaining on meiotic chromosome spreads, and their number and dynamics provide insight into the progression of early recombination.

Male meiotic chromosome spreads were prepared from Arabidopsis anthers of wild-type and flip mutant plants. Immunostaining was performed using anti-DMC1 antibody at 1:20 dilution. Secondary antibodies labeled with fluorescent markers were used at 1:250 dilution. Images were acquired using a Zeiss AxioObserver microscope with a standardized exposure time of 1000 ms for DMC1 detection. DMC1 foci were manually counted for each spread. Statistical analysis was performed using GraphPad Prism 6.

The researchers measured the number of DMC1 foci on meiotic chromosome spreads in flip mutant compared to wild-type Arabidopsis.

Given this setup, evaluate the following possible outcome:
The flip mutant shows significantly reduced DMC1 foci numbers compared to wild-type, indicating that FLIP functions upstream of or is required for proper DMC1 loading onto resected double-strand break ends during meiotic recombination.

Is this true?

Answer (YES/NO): NO